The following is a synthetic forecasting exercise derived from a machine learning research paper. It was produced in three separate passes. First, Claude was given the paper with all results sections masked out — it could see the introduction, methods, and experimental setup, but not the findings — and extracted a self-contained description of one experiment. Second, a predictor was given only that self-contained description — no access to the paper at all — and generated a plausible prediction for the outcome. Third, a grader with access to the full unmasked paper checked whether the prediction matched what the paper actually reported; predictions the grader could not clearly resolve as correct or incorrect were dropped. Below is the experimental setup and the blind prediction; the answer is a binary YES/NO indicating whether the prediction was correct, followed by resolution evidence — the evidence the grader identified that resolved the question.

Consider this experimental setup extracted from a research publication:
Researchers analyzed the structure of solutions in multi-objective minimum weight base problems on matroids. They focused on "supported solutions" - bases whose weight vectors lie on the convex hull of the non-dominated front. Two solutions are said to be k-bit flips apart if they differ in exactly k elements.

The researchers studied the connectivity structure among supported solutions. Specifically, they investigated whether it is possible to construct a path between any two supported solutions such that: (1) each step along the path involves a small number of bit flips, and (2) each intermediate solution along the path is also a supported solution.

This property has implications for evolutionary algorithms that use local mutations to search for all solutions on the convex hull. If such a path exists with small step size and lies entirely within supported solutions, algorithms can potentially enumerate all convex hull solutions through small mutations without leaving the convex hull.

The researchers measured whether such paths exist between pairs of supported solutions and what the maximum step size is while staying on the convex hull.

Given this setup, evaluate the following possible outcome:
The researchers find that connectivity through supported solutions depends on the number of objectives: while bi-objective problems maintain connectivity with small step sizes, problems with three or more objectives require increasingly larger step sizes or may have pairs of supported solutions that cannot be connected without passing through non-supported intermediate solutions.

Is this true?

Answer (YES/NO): NO